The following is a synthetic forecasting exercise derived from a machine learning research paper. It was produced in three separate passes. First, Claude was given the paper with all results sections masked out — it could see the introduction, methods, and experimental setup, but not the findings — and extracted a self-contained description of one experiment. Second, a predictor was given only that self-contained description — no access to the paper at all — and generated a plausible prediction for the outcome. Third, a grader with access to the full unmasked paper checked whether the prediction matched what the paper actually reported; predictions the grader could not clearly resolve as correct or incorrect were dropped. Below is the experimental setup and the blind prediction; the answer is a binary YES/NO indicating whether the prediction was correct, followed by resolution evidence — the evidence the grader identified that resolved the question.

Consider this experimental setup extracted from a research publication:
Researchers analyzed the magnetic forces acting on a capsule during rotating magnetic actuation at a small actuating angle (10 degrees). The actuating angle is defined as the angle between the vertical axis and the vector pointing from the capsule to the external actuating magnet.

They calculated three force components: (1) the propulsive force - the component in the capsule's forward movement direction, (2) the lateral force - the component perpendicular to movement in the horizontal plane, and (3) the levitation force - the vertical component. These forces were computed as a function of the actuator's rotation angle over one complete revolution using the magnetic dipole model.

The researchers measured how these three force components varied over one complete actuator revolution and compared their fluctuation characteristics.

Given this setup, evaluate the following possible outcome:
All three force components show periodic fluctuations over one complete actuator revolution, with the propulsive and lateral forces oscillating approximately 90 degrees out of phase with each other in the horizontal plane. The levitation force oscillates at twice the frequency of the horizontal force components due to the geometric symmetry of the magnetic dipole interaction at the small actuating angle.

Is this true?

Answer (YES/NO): NO